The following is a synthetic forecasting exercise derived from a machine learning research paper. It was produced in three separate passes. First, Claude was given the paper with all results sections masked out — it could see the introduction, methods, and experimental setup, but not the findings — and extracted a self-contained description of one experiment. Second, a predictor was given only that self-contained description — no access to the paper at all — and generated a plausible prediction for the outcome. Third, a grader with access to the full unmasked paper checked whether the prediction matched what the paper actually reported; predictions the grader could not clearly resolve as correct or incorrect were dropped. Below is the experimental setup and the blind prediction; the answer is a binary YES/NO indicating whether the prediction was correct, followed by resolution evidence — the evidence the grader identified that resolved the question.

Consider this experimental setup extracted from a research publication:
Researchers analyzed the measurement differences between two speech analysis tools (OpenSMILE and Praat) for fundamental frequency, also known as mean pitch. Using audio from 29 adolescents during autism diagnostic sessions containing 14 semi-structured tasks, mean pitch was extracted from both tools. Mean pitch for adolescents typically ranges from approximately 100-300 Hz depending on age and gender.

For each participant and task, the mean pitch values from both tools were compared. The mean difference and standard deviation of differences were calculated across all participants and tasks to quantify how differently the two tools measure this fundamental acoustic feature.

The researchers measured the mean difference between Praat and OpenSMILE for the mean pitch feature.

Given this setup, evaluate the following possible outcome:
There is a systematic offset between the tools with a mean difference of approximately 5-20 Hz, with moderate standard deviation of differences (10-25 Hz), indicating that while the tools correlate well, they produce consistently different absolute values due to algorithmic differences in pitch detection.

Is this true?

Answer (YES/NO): NO